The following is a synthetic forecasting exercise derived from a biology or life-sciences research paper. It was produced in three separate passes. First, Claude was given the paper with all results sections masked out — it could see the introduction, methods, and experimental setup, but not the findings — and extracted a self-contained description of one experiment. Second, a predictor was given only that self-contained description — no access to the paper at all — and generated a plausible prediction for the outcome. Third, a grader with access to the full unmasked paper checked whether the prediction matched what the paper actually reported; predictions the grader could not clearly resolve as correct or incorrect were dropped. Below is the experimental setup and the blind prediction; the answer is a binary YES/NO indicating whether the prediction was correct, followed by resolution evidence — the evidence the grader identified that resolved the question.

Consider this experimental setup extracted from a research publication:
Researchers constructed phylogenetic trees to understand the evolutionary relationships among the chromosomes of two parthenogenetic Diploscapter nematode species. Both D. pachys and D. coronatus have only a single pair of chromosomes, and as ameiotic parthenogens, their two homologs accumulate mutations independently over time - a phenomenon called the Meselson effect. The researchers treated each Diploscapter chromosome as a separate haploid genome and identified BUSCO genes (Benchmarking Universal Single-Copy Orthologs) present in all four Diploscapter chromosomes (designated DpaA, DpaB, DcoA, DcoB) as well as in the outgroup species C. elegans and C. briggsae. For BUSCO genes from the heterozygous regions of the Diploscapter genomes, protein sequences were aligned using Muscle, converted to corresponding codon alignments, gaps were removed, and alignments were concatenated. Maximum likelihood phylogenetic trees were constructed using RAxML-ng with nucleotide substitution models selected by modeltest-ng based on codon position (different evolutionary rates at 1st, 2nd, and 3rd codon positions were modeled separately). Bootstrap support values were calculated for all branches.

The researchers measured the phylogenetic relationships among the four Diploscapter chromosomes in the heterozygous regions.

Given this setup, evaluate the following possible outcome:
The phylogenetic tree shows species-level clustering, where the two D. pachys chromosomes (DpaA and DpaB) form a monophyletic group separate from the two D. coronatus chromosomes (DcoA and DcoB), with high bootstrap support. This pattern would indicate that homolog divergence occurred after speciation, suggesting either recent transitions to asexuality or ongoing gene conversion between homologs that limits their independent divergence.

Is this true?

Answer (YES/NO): NO